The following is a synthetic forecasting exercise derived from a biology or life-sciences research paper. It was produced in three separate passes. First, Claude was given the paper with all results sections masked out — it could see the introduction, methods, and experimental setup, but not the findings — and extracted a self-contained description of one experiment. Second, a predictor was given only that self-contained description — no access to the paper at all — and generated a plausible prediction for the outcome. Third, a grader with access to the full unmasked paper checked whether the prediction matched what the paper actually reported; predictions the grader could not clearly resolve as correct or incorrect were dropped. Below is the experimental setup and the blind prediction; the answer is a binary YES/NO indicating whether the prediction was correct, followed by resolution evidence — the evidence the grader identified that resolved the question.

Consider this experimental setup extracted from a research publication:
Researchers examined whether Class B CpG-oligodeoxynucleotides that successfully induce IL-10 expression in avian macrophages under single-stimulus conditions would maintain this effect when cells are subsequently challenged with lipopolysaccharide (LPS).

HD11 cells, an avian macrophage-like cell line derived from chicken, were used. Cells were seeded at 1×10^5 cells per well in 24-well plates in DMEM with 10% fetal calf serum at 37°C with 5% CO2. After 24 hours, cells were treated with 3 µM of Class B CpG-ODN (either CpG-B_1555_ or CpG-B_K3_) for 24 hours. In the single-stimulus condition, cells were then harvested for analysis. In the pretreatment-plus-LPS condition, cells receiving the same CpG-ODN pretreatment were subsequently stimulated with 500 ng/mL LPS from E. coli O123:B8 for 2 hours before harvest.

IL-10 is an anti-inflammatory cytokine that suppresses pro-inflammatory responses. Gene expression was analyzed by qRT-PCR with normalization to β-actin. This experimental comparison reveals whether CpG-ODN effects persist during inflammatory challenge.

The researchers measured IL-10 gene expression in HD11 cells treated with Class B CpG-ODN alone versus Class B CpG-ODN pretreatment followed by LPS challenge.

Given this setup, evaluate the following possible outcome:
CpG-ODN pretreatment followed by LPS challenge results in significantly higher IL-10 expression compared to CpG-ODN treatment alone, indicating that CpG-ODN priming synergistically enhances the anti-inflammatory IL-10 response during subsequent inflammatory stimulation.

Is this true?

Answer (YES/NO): NO